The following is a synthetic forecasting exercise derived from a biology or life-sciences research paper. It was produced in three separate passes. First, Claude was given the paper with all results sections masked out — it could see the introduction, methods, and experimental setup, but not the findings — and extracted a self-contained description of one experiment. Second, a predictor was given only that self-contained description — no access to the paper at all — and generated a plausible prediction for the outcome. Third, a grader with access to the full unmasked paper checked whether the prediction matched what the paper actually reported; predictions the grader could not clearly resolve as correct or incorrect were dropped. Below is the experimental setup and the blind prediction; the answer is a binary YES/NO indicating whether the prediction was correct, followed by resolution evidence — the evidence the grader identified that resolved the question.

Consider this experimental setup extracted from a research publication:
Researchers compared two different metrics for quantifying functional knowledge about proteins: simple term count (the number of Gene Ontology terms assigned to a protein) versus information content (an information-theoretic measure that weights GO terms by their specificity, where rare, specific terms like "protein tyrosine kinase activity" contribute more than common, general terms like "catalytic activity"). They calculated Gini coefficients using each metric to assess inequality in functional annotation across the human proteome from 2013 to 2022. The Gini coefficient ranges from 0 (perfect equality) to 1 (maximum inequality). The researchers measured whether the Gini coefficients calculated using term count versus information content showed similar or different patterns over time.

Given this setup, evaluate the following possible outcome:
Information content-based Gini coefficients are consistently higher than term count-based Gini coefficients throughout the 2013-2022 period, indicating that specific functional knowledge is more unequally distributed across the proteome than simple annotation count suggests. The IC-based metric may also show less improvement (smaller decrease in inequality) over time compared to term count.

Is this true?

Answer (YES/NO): NO